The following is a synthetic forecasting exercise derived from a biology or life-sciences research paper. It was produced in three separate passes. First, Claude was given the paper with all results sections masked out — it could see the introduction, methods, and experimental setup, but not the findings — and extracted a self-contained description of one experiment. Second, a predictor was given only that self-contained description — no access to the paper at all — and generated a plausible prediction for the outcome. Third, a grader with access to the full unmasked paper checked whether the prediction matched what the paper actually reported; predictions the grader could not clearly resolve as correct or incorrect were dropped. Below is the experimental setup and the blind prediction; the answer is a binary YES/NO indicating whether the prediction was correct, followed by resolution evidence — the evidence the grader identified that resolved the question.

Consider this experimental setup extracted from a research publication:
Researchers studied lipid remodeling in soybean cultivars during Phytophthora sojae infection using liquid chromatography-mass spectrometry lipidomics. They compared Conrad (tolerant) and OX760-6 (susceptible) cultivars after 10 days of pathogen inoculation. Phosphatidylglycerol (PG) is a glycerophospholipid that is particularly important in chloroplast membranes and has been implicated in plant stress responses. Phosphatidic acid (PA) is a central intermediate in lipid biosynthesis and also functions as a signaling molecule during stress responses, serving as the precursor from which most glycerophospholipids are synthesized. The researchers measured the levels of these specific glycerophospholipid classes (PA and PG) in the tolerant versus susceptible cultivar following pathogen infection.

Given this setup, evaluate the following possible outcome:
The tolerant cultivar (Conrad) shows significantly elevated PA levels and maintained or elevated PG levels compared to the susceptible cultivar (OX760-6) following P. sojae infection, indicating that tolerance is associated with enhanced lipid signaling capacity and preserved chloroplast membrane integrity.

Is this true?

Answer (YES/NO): NO